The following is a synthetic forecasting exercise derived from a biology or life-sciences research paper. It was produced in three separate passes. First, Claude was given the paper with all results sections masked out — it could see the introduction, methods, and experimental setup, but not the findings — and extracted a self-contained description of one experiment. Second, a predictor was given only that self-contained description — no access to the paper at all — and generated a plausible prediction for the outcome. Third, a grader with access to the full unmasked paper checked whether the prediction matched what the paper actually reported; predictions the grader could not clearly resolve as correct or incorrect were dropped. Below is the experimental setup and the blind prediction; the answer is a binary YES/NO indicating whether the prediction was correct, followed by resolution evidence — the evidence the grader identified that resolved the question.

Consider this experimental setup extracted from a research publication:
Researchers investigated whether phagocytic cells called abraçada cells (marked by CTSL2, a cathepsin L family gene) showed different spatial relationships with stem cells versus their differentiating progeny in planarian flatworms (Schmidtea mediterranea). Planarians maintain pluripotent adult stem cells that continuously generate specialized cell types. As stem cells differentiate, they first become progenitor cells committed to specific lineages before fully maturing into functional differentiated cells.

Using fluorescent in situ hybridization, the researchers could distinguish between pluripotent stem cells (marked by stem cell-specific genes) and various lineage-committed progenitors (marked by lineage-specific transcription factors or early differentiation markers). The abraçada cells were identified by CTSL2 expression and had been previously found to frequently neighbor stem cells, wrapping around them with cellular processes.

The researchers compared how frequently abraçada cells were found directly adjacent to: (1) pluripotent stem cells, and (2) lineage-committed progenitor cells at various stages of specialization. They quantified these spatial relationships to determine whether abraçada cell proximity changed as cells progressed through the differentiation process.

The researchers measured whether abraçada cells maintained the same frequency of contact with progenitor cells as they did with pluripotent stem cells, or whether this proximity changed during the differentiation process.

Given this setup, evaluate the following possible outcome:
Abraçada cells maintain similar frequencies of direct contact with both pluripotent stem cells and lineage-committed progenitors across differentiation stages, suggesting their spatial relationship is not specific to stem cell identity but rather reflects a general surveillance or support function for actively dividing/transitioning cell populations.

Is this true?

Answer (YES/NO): NO